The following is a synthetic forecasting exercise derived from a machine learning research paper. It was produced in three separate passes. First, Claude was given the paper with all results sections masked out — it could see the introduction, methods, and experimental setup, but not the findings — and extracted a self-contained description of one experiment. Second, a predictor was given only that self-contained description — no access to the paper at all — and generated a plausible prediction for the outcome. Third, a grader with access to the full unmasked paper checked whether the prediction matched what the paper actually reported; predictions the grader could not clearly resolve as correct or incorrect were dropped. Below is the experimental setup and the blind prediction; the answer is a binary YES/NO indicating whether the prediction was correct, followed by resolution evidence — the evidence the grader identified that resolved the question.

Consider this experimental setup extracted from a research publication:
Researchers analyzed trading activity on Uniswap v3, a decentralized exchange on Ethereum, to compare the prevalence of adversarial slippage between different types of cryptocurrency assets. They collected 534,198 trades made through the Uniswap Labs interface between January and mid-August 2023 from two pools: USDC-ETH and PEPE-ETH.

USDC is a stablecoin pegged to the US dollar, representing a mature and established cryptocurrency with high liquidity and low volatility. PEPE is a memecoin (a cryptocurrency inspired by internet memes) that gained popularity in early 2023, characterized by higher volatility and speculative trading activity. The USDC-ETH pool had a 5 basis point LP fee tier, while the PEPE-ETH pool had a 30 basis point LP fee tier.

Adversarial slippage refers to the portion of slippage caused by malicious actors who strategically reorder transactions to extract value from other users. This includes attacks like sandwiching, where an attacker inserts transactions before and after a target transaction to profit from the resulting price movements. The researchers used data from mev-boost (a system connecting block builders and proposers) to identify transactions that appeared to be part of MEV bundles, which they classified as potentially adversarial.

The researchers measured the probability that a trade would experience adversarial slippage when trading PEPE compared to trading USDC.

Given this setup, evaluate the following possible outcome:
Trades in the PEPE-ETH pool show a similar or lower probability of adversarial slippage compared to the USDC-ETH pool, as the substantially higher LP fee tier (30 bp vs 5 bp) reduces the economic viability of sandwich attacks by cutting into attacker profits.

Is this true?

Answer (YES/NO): NO